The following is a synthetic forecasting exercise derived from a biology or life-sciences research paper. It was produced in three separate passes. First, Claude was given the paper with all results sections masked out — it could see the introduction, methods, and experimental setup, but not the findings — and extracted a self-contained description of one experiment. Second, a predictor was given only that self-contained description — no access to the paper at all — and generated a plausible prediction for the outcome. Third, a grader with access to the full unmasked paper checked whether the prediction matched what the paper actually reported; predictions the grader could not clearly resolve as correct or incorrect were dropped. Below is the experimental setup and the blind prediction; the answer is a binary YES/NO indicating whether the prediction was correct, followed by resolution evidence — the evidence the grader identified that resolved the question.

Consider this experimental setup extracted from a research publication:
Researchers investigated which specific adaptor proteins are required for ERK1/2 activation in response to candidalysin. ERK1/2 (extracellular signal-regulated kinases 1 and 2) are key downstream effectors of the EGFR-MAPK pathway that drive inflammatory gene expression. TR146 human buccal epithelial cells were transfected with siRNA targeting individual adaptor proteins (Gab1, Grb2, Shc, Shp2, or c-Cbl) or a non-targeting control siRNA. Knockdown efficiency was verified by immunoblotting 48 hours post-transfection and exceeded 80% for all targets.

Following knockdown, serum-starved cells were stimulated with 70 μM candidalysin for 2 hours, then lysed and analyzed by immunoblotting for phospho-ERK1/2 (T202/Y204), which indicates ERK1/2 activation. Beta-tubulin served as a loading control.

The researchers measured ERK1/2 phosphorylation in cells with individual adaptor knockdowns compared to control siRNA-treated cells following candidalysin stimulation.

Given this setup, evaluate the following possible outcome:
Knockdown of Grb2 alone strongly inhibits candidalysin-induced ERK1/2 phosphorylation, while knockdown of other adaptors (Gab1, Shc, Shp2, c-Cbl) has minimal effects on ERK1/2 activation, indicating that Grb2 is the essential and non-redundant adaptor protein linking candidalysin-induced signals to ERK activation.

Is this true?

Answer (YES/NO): NO